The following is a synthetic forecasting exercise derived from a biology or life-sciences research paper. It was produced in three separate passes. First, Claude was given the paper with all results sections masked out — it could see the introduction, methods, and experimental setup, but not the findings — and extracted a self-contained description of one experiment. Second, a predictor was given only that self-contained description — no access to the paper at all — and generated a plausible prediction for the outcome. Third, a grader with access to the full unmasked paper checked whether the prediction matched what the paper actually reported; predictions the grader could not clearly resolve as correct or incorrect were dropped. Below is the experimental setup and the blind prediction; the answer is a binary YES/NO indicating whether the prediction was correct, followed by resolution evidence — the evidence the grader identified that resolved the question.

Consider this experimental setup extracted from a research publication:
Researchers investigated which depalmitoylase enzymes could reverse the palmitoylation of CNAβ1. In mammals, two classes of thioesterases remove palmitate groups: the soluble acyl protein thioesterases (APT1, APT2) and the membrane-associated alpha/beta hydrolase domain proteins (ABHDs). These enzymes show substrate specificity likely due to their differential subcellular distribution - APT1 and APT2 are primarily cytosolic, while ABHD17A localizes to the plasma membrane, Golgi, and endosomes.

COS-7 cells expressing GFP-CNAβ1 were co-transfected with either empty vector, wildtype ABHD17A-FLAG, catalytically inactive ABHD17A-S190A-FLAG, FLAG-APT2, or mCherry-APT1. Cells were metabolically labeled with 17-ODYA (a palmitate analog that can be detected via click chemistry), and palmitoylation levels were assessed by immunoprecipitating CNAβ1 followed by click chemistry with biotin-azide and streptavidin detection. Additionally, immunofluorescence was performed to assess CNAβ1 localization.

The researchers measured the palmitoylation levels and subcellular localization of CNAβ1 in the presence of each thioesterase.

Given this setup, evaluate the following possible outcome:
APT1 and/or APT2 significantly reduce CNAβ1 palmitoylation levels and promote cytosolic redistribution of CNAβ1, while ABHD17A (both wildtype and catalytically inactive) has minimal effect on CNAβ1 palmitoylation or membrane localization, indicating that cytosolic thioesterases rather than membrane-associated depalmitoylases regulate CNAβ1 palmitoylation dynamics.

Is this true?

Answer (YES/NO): NO